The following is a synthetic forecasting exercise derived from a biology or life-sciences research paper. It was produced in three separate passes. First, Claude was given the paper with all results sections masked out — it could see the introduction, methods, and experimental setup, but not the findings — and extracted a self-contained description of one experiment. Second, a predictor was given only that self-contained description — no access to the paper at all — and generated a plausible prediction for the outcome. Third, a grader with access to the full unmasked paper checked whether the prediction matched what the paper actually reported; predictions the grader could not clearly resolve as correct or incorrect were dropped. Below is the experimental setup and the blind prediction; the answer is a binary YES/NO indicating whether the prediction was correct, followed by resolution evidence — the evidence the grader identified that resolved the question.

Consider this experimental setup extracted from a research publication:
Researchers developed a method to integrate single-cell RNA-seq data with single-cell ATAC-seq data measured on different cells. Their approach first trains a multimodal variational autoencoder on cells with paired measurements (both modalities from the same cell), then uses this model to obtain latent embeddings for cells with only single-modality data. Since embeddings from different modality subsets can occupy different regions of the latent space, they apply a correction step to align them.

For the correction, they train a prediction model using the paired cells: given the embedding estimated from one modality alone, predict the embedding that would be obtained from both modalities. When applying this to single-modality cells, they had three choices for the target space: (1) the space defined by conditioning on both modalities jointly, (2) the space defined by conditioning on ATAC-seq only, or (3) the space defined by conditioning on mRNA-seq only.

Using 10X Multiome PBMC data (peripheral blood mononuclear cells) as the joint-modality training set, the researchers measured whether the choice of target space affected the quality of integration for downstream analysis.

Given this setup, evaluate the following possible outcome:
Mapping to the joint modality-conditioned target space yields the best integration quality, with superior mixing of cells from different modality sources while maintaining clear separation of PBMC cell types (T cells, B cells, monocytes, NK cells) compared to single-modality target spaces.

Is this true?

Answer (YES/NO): NO